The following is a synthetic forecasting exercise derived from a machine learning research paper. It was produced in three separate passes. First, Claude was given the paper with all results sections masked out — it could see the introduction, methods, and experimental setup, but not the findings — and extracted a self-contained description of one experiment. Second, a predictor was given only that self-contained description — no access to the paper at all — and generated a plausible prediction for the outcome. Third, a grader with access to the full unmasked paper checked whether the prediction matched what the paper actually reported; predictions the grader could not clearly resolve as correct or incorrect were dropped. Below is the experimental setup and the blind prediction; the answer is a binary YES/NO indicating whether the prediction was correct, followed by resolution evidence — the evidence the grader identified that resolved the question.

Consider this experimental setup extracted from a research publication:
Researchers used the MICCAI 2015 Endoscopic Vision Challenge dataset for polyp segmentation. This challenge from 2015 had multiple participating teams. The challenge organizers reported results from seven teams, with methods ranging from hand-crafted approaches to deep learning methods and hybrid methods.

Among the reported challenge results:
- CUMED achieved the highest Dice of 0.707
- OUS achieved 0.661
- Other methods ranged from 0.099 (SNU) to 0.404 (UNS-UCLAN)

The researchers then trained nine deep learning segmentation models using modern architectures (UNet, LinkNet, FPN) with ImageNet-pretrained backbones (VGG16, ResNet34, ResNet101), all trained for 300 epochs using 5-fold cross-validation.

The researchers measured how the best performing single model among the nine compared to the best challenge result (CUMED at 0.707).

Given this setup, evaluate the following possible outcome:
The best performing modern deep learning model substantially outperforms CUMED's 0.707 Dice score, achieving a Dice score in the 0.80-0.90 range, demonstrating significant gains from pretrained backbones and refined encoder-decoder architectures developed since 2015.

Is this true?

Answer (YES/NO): NO